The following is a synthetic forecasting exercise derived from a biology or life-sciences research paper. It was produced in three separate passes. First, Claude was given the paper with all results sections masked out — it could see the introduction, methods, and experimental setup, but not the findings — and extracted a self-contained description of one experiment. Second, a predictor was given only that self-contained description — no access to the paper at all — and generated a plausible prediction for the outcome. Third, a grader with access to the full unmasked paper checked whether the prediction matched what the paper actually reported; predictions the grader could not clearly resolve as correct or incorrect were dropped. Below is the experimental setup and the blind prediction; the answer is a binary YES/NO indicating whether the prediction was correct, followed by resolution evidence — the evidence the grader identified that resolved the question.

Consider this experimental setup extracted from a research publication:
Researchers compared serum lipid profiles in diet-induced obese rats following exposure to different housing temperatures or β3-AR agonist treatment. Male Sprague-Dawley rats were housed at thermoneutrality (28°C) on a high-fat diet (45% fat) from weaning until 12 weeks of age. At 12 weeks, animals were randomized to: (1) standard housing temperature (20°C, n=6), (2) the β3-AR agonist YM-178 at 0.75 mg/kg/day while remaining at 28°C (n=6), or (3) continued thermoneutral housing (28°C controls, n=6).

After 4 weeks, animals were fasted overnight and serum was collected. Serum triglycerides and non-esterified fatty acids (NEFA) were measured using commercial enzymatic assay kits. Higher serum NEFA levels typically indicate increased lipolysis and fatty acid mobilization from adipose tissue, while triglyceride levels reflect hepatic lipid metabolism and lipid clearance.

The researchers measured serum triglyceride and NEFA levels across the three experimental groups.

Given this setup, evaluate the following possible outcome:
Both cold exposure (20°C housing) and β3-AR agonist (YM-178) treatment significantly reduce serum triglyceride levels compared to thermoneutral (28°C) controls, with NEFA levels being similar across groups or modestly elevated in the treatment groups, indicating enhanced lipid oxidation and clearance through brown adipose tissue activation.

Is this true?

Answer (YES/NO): NO